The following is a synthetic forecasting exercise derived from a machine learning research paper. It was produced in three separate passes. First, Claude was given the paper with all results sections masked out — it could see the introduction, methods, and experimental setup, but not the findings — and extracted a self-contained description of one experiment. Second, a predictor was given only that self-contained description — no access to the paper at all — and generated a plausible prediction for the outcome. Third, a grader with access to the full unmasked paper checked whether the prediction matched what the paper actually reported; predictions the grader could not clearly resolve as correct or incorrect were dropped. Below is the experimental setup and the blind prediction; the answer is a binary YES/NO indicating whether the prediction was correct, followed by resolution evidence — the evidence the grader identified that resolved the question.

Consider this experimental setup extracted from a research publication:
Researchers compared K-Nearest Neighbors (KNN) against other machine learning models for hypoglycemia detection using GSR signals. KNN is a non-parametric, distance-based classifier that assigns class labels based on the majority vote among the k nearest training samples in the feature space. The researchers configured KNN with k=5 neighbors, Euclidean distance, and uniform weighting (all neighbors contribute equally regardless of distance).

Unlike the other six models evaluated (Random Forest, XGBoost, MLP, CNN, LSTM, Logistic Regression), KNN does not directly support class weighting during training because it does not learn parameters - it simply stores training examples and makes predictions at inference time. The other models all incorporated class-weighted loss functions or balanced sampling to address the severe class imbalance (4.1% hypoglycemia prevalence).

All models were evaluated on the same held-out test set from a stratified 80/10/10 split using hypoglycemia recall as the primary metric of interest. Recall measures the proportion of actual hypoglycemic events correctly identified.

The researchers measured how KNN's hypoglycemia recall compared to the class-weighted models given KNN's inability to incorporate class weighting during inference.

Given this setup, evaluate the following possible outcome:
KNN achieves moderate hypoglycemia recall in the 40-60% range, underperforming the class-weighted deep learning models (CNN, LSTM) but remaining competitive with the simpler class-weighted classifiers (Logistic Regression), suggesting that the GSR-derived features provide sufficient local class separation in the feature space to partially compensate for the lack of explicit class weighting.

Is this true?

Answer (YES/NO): NO